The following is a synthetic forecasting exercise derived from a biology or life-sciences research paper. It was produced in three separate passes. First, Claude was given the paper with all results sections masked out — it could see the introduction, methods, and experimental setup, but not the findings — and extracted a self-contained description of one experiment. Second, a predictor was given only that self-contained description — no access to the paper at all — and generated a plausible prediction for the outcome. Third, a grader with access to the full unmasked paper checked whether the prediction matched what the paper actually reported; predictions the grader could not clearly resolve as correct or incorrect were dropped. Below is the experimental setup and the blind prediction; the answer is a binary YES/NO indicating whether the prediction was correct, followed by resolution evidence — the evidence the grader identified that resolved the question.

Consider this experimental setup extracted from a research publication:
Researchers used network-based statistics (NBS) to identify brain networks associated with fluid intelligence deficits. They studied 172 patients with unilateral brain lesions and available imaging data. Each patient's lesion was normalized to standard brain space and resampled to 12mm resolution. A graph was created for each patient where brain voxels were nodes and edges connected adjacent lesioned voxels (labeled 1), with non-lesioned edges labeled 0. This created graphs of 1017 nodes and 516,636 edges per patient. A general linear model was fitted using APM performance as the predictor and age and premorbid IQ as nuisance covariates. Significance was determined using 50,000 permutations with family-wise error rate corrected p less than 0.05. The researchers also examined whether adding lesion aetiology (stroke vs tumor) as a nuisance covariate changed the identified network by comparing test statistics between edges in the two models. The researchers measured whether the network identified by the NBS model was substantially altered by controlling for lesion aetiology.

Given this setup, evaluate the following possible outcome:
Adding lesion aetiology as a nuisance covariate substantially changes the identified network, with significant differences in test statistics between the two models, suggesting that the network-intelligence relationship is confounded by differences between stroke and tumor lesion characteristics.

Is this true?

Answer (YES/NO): NO